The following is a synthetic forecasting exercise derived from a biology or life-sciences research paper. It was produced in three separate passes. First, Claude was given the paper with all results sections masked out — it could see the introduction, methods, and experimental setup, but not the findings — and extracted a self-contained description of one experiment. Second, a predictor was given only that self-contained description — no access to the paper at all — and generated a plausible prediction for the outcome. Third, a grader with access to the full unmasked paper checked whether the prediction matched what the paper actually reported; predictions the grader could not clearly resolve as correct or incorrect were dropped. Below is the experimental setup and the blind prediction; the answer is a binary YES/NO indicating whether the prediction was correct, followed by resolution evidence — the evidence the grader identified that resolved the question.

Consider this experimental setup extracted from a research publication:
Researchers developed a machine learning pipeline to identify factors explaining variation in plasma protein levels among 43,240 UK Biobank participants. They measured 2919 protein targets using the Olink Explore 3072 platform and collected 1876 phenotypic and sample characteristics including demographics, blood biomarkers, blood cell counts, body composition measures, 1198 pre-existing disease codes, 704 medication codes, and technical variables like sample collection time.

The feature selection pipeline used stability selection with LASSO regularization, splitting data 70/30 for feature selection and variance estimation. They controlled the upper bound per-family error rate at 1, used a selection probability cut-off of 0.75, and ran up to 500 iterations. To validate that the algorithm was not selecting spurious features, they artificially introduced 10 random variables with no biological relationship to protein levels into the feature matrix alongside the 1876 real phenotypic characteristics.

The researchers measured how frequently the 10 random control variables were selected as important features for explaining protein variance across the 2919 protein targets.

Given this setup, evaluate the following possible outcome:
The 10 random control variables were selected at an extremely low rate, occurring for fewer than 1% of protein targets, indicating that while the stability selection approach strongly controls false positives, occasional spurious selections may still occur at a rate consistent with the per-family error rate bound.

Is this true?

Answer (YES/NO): NO